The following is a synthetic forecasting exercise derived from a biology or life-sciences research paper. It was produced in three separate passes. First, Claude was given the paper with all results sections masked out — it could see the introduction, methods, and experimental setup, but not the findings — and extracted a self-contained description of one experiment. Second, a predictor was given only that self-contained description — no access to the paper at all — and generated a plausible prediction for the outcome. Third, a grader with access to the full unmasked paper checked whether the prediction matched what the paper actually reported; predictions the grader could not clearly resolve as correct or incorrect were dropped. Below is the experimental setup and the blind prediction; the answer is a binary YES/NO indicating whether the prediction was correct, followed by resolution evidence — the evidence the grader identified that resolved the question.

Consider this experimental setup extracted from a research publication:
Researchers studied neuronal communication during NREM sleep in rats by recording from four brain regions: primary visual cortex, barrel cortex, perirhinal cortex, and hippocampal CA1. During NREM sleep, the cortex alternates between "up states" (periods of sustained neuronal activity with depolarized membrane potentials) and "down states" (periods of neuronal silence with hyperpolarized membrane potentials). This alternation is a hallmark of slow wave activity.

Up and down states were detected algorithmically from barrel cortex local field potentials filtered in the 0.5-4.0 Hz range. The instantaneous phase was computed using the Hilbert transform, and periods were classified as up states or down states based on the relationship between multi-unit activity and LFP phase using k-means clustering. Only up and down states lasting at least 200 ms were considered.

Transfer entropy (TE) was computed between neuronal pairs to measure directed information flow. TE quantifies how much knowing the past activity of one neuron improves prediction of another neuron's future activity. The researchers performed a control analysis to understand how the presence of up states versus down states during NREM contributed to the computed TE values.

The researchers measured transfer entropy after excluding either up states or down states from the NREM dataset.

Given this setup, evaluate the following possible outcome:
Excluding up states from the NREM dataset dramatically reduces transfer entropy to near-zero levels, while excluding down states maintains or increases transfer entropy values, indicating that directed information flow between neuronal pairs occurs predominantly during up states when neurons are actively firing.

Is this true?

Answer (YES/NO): YES